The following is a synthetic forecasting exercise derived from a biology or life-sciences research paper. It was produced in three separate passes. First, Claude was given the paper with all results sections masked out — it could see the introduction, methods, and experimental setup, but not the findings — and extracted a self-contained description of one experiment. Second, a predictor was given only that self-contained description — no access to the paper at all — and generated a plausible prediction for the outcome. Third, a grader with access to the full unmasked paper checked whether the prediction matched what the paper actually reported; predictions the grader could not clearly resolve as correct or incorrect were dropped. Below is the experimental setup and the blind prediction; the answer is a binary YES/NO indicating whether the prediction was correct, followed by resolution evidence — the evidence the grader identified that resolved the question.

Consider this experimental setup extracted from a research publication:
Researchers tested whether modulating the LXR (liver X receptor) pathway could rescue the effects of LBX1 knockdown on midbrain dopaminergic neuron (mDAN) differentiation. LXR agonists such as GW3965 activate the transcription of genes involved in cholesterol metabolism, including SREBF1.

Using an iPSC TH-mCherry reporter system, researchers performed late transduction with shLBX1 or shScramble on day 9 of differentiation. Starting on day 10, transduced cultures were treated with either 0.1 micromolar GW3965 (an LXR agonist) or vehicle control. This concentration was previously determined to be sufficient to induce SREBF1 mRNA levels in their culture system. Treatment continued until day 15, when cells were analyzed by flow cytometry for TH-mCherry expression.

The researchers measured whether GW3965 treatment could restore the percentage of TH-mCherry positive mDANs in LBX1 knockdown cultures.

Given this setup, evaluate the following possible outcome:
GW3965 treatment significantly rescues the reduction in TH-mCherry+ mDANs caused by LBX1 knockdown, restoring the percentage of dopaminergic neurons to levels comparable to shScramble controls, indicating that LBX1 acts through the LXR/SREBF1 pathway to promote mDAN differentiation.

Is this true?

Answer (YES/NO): NO